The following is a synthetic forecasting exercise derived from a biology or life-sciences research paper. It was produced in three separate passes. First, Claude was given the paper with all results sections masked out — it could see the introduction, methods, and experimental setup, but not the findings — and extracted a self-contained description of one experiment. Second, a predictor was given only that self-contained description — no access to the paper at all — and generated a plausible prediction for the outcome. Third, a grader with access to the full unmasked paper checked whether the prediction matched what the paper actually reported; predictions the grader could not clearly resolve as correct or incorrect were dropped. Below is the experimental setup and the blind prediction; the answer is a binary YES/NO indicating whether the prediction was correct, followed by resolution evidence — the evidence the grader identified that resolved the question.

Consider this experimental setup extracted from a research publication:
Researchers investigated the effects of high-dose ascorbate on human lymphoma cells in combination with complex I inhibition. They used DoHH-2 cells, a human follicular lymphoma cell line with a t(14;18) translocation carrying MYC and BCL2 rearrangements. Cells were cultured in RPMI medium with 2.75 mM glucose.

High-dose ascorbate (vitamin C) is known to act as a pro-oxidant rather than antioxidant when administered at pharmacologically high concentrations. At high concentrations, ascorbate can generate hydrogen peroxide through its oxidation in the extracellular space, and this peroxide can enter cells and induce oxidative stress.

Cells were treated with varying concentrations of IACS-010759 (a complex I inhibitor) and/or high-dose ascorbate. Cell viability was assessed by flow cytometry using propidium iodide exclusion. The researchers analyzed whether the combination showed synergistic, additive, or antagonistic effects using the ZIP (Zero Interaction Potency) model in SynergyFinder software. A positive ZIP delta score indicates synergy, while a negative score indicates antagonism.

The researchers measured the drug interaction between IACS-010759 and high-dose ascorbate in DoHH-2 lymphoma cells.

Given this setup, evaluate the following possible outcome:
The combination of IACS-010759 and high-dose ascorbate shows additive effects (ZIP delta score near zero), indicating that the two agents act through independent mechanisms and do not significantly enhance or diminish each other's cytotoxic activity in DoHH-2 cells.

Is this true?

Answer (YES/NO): NO